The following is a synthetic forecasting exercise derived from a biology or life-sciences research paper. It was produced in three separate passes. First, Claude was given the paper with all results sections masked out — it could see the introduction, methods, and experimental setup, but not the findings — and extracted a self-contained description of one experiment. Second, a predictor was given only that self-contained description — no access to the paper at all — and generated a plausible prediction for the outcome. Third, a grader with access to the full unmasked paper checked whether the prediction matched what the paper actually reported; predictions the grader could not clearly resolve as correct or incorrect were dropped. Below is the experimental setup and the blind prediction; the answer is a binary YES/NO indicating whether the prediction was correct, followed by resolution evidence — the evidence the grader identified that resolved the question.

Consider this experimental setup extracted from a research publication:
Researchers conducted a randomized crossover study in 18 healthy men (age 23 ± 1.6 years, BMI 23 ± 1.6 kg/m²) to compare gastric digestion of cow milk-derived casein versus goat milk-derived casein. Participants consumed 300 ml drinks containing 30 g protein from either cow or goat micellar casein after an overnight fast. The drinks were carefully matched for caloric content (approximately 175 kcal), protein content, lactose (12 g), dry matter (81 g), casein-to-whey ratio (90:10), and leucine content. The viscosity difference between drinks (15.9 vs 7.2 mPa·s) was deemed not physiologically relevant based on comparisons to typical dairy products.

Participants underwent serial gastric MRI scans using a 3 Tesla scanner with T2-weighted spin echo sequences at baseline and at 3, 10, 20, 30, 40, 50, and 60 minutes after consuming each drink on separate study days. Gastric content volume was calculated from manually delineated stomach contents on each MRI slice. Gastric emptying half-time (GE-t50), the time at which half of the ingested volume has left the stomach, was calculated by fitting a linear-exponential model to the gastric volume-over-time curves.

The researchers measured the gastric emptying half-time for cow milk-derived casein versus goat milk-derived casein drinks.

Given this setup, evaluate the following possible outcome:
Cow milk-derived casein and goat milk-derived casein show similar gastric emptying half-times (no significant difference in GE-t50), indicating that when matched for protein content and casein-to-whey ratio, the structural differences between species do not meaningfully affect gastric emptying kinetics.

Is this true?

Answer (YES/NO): YES